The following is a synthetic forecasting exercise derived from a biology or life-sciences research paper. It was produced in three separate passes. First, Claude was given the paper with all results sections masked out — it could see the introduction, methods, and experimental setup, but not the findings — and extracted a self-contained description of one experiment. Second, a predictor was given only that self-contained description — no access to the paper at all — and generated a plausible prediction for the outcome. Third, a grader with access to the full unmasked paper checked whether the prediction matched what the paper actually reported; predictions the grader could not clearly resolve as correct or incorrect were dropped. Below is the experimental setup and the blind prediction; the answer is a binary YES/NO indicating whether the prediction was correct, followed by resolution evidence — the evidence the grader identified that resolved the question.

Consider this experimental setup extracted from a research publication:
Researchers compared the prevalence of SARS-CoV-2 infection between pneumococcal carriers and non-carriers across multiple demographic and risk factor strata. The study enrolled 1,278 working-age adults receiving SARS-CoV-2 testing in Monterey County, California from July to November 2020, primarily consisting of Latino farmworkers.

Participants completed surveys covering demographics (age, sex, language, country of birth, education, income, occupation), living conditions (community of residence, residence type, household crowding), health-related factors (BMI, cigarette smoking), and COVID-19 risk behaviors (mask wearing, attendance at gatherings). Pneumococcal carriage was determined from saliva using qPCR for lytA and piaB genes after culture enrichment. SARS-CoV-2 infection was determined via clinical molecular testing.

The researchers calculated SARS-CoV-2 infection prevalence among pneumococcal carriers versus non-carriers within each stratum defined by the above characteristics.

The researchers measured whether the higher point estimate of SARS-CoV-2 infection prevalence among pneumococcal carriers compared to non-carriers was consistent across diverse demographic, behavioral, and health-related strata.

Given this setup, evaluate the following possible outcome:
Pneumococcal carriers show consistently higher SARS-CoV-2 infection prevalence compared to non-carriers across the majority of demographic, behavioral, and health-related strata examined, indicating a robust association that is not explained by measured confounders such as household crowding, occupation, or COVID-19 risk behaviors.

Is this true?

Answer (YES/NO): YES